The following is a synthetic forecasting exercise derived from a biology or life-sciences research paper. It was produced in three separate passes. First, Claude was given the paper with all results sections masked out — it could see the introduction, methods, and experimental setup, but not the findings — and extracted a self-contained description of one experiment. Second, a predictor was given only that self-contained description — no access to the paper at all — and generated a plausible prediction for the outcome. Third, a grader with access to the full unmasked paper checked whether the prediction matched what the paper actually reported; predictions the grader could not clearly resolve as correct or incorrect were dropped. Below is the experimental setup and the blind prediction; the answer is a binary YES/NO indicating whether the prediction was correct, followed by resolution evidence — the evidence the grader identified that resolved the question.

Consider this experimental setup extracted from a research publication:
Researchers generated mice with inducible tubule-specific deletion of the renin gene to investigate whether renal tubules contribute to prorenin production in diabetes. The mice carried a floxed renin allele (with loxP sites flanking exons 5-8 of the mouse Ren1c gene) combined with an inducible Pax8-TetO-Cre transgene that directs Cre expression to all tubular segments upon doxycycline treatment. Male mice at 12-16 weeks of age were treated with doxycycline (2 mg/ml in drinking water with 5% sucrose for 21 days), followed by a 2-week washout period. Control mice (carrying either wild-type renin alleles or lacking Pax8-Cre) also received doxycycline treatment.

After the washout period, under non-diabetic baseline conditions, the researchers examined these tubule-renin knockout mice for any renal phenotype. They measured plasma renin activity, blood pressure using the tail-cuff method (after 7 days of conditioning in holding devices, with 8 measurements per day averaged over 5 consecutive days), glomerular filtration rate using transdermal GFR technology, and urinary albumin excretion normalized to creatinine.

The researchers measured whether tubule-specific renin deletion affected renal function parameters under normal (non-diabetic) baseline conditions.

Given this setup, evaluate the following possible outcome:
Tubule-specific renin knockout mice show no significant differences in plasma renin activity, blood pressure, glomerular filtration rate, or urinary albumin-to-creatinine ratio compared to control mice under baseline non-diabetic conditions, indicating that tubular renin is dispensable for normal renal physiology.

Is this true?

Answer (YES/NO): YES